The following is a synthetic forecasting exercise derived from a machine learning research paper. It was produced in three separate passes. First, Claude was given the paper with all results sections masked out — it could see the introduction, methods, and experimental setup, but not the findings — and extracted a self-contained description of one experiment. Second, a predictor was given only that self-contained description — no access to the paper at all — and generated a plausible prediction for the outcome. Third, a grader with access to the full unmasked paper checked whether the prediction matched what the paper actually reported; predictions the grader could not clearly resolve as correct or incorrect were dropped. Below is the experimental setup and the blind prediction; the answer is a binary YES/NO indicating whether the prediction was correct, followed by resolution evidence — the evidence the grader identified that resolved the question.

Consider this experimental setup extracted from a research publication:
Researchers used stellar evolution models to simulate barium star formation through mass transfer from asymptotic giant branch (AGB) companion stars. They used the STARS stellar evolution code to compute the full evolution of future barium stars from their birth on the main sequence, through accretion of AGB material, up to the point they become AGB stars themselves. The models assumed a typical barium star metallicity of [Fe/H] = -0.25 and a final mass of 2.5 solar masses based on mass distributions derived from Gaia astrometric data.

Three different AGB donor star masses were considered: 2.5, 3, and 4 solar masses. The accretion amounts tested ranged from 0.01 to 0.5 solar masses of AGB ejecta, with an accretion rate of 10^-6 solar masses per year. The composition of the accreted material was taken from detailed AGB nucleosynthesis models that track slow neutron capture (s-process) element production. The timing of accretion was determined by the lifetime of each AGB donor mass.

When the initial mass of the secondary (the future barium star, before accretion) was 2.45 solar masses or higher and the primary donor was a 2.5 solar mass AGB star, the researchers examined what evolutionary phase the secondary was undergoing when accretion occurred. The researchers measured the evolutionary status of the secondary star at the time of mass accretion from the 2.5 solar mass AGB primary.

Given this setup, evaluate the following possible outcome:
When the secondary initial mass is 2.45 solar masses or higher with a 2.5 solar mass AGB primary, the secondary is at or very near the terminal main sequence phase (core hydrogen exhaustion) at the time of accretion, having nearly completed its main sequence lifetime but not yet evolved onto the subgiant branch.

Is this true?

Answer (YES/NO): NO